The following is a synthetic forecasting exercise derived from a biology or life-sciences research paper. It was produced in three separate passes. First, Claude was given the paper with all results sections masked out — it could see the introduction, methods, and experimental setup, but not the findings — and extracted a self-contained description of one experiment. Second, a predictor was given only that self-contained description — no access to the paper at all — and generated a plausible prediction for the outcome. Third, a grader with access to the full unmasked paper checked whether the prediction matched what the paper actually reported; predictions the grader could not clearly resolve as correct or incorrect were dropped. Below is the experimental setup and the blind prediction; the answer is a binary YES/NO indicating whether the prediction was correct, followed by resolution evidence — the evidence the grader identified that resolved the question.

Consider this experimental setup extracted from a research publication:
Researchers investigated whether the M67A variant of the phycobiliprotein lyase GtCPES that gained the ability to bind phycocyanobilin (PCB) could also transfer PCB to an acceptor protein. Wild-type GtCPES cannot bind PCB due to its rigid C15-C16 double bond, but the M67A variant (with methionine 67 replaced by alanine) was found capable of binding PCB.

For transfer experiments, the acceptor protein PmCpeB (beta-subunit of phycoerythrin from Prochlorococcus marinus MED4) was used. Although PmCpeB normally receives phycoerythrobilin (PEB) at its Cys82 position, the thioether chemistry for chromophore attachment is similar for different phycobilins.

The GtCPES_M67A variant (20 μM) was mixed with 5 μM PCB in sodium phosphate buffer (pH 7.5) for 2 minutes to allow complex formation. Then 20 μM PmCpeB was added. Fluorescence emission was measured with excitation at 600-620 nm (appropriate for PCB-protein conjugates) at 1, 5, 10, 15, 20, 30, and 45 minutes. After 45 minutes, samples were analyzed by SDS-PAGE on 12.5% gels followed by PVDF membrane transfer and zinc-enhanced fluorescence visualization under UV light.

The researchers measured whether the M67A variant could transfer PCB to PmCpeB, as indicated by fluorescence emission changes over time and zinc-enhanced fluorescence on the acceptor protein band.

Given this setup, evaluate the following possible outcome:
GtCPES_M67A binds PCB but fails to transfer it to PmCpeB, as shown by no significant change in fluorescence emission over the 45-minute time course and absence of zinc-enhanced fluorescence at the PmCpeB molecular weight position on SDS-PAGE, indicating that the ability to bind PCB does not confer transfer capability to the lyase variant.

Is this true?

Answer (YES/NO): NO